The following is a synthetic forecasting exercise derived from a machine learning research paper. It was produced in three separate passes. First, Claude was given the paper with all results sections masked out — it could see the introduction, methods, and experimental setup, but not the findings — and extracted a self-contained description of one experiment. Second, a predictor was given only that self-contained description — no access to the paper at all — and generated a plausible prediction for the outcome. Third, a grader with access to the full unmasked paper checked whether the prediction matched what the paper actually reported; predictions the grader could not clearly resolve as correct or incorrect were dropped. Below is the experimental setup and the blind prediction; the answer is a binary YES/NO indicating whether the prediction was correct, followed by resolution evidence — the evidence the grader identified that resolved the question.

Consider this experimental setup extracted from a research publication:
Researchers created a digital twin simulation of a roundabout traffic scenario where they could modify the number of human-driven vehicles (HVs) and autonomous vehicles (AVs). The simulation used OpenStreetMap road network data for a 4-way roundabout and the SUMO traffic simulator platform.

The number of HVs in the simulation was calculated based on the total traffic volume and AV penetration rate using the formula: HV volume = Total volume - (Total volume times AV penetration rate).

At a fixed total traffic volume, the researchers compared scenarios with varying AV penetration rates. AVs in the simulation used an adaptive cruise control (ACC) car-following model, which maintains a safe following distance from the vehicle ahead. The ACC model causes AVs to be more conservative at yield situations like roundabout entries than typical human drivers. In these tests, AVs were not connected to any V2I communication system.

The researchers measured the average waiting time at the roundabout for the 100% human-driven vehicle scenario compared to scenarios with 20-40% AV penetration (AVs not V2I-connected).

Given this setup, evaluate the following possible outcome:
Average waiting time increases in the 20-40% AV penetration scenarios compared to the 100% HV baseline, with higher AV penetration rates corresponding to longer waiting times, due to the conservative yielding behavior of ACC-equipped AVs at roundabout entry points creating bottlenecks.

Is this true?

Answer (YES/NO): NO